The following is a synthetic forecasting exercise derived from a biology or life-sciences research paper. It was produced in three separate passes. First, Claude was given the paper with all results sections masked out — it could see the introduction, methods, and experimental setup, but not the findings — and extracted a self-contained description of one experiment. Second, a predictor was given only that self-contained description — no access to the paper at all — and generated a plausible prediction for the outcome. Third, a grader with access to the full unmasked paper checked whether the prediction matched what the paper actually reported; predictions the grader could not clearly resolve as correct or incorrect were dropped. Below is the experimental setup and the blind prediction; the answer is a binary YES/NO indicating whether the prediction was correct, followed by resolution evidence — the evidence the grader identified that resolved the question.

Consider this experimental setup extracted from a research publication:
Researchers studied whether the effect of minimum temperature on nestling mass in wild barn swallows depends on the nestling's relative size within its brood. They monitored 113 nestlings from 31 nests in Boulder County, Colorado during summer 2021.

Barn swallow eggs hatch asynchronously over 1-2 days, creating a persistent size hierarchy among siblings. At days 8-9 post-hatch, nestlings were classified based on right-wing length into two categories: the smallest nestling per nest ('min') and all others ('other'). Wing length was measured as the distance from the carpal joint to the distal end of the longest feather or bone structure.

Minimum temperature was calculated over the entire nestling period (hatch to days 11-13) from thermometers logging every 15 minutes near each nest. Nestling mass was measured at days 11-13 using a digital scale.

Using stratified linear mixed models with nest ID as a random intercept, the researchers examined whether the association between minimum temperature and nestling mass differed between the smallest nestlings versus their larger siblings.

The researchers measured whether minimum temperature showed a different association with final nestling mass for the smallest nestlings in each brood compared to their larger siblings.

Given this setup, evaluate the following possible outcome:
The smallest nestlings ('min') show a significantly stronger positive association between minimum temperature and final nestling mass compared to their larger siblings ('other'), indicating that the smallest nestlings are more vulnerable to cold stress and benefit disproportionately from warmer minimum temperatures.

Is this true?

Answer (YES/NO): NO